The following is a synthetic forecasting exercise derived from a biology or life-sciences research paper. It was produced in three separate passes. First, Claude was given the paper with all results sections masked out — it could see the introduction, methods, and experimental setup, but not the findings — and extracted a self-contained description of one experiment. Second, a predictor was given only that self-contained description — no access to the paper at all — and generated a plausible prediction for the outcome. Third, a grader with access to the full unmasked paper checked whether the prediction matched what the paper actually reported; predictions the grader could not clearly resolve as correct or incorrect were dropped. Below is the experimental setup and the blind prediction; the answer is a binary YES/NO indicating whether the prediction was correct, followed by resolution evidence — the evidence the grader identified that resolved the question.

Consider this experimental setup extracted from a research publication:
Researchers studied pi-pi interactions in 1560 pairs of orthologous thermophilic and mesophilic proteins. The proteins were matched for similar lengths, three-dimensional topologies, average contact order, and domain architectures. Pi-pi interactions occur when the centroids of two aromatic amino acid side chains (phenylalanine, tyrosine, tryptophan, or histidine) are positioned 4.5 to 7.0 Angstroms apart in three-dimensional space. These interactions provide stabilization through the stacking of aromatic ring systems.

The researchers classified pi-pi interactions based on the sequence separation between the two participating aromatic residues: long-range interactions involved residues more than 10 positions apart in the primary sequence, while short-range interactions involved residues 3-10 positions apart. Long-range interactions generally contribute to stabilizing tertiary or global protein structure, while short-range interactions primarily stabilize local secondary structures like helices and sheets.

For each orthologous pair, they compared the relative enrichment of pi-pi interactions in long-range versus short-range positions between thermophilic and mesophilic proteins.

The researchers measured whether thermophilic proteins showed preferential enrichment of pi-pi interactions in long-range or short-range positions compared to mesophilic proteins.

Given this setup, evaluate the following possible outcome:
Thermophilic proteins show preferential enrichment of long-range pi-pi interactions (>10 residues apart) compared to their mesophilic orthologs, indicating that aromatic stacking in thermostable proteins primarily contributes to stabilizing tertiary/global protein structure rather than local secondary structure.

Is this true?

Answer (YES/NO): YES